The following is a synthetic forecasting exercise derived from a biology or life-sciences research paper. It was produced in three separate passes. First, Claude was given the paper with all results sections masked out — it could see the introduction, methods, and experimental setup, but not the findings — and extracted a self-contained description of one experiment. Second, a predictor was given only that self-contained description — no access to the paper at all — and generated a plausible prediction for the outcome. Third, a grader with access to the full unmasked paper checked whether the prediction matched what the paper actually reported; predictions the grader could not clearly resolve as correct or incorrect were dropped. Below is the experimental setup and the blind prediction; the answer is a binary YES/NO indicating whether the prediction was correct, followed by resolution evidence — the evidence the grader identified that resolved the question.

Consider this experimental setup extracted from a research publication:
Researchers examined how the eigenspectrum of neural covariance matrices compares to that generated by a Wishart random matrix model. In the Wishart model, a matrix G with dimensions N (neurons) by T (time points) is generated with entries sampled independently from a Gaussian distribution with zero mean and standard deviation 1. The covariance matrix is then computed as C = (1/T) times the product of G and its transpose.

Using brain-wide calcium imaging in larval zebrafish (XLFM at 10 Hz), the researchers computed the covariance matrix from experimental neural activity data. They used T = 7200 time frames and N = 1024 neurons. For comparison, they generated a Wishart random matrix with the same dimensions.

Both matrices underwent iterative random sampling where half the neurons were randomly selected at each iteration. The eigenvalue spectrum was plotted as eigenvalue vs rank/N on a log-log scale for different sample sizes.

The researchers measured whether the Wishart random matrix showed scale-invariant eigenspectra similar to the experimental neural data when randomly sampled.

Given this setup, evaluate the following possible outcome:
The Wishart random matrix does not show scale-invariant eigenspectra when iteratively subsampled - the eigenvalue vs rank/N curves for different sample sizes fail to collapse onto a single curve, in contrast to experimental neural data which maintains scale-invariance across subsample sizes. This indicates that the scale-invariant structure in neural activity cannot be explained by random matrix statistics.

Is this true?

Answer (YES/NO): YES